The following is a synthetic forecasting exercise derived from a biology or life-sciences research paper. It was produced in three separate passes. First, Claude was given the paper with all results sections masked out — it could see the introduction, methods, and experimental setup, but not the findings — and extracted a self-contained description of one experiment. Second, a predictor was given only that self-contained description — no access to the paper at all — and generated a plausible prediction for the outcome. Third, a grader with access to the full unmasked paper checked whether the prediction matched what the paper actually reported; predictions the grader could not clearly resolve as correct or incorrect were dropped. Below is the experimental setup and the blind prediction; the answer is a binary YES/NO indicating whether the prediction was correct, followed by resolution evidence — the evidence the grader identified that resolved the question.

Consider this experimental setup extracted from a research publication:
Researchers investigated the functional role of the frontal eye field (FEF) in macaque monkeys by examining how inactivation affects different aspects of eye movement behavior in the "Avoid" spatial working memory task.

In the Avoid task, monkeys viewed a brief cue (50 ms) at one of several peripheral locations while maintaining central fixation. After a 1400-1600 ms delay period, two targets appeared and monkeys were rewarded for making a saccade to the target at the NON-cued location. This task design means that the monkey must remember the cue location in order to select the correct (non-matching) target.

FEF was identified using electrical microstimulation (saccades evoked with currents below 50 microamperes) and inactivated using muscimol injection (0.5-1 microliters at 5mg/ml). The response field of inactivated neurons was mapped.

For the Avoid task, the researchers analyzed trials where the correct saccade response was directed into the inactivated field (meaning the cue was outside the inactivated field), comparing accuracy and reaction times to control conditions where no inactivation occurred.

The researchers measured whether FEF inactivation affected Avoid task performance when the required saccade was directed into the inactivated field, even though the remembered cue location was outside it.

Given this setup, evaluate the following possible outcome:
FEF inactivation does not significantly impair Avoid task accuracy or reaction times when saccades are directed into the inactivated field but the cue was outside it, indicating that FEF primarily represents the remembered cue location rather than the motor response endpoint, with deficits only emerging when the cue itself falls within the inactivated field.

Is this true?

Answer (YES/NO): NO